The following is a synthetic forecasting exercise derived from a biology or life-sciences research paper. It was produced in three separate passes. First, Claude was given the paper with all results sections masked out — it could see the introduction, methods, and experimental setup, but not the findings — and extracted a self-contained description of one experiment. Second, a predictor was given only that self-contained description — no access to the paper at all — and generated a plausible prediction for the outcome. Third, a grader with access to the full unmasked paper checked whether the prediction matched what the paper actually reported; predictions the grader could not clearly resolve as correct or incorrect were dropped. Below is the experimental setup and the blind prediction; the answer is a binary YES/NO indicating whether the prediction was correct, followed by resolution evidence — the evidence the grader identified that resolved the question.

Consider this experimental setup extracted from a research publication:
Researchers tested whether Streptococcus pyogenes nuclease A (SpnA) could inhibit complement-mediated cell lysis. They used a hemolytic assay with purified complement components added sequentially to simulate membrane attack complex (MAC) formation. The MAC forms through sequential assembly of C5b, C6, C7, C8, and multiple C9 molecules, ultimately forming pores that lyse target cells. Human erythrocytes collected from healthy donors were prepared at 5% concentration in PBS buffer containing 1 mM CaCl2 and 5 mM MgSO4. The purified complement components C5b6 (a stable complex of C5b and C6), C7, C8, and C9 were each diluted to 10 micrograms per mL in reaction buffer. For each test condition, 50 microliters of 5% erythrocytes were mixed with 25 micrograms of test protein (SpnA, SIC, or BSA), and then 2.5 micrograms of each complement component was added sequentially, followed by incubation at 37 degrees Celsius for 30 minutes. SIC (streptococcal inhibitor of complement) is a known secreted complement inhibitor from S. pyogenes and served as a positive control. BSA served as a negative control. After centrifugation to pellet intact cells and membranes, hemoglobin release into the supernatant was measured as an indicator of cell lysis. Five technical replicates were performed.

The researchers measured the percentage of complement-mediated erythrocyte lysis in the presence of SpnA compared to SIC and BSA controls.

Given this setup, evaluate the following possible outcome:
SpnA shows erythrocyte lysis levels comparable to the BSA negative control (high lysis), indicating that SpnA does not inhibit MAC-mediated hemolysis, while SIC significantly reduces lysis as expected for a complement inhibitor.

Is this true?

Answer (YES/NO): NO